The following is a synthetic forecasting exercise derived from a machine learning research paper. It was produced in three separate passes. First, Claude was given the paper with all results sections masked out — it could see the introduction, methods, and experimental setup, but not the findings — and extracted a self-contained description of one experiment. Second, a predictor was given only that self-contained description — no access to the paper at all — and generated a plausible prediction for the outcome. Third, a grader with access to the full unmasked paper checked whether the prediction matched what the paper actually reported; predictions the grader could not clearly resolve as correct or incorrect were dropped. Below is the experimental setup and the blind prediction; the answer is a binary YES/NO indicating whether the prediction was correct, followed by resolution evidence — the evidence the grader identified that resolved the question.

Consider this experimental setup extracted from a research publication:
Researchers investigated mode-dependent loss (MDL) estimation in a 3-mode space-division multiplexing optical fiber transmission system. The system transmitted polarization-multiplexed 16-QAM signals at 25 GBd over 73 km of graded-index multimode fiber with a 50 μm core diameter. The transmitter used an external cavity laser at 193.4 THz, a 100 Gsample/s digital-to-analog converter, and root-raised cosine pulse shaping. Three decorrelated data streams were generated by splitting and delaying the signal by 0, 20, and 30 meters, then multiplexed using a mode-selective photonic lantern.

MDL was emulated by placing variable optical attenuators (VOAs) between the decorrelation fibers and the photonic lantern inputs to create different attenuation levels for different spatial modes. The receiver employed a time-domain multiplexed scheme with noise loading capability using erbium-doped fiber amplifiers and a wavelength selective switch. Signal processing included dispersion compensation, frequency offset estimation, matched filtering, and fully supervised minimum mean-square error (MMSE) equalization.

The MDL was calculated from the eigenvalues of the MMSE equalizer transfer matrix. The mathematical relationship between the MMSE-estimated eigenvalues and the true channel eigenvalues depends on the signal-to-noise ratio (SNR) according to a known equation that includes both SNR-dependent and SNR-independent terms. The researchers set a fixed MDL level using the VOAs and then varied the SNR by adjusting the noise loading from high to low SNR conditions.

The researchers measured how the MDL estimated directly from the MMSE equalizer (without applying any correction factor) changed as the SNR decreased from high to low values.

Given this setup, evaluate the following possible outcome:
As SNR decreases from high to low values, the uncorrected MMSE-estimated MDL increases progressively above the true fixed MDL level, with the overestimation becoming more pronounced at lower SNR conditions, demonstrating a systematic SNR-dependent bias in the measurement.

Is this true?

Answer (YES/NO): NO